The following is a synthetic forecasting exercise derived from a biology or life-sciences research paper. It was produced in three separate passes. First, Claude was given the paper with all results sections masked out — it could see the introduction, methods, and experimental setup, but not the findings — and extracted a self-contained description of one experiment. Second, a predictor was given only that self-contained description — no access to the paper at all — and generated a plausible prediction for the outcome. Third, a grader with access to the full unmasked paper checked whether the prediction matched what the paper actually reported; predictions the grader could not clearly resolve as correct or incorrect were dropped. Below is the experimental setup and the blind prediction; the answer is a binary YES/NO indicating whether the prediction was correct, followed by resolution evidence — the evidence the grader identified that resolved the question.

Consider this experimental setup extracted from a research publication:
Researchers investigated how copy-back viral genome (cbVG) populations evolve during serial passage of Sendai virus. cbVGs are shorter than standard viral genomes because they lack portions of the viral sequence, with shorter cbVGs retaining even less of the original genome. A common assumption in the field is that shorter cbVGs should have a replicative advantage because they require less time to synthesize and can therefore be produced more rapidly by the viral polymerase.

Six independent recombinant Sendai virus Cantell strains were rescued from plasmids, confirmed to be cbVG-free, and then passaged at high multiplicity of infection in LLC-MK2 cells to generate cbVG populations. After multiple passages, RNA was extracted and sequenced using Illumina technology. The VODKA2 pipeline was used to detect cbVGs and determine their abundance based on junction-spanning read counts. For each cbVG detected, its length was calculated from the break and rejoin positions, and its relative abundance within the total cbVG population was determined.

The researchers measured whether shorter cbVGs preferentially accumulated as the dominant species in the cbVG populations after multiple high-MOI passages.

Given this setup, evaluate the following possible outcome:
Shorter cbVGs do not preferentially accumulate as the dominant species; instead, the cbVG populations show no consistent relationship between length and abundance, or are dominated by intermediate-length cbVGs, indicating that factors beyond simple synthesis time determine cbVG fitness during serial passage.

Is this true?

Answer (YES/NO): YES